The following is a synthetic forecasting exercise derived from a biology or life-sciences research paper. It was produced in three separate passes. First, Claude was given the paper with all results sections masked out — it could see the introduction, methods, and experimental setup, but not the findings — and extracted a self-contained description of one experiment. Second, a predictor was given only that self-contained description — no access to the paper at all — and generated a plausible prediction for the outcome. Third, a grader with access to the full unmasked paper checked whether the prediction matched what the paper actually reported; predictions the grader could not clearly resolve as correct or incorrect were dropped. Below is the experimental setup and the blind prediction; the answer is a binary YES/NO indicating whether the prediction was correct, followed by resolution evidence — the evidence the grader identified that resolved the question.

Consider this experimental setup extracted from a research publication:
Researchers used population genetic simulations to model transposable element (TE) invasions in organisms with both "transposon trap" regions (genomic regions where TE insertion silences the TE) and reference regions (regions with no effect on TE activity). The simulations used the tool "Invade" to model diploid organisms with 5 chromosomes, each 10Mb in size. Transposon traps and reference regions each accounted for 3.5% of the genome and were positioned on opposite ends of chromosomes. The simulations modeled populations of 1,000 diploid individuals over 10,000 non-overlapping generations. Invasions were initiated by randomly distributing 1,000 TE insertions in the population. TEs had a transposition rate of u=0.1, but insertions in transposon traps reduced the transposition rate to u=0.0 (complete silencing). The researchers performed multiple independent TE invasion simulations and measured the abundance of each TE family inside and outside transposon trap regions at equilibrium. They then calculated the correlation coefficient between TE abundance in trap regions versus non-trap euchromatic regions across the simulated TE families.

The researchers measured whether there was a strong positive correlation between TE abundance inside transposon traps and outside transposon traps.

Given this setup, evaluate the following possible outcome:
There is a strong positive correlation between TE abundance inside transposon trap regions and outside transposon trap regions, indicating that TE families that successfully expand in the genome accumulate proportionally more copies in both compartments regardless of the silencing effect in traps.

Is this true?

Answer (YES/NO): NO